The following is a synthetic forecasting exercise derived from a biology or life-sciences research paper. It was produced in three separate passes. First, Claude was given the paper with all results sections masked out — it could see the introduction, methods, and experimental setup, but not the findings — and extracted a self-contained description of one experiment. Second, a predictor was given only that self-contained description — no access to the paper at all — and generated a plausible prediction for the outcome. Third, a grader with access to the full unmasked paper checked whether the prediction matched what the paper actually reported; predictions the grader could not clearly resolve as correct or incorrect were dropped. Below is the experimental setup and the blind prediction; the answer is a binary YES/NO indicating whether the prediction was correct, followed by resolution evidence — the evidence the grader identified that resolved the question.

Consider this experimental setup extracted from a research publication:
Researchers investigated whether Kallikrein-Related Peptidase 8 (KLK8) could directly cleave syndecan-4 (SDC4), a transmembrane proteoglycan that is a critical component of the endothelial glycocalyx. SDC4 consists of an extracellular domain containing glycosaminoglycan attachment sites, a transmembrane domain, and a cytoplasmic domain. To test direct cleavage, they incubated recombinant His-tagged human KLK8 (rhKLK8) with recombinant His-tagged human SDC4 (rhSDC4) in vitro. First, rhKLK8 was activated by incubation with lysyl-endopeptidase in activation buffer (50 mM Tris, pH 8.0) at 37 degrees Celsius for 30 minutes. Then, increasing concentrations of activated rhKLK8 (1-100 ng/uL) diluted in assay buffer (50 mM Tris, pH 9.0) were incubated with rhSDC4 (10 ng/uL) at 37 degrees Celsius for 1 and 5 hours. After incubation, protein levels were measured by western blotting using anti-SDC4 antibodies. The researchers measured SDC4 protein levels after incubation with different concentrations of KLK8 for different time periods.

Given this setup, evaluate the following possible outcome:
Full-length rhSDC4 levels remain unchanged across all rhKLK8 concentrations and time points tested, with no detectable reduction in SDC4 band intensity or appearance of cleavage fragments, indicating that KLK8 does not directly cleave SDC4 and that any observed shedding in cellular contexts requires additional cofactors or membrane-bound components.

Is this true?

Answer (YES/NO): NO